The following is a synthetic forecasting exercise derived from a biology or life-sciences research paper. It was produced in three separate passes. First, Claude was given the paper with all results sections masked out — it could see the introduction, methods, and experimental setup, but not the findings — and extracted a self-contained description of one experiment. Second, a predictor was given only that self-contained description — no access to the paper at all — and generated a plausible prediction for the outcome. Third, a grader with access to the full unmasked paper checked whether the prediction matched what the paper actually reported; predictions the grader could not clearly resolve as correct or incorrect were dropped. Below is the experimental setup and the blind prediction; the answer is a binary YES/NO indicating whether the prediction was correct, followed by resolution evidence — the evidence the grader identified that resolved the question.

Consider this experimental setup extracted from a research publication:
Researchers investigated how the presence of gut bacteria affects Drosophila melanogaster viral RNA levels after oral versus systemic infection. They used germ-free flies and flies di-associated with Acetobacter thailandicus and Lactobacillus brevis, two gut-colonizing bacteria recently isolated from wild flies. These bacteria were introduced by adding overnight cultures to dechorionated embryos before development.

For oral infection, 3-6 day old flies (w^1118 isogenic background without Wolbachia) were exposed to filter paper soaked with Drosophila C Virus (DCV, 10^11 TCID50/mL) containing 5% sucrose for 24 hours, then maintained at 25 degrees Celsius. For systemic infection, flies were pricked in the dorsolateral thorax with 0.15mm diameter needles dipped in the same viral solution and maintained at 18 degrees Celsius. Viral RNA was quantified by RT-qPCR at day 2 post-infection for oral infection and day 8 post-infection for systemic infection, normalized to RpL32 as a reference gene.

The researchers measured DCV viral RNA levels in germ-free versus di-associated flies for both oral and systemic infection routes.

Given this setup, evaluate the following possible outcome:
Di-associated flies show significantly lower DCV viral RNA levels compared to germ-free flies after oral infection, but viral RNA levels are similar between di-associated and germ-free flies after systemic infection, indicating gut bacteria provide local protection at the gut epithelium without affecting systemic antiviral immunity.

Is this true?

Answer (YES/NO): NO